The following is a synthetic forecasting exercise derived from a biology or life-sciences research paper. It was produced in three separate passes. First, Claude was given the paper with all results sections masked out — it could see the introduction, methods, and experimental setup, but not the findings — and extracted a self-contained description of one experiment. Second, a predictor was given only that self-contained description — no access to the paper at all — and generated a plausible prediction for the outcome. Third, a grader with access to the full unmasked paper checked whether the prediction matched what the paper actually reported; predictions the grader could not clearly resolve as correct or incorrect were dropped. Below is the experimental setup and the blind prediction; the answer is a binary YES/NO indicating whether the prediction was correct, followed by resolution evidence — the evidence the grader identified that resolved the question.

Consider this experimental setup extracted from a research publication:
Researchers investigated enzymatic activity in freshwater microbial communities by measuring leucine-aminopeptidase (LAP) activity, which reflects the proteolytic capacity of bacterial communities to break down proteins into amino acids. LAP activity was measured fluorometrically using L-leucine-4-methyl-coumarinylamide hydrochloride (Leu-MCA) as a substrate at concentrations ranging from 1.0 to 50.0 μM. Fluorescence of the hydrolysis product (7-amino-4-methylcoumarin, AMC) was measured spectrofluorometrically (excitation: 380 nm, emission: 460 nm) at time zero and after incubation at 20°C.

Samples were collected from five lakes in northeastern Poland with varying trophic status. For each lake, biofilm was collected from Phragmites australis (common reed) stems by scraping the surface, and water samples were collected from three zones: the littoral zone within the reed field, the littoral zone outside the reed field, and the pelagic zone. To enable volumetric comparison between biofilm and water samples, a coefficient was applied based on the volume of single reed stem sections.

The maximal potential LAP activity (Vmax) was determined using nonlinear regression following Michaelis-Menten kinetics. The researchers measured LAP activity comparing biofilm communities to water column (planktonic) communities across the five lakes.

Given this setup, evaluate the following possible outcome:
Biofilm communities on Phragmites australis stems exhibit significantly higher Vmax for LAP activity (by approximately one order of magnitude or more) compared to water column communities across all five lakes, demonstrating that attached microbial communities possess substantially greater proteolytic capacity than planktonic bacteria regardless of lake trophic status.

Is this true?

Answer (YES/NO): YES